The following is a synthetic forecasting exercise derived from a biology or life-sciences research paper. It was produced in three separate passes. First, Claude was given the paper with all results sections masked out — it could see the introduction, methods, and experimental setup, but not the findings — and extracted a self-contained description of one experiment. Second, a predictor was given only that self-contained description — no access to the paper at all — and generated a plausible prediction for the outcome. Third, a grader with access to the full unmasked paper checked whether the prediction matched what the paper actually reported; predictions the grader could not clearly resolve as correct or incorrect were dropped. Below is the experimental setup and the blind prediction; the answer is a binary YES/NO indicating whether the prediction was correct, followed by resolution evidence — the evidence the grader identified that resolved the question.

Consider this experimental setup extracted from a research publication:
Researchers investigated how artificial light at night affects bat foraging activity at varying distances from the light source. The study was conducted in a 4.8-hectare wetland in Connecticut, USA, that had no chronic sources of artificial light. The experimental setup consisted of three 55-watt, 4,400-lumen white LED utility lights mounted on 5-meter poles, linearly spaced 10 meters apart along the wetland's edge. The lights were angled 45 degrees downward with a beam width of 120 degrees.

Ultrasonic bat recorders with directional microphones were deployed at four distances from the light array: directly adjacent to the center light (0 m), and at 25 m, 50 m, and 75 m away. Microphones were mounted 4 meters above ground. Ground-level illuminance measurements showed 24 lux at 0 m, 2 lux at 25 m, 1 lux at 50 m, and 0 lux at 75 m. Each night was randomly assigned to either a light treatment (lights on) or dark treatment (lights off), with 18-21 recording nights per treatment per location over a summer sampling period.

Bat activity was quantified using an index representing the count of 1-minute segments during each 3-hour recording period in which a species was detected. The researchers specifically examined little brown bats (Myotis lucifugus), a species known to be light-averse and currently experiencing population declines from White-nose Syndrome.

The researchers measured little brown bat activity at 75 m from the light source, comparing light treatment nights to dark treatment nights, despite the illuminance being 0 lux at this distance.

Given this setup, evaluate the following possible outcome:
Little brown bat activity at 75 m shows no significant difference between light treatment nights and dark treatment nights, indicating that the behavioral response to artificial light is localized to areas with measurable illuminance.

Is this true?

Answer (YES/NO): NO